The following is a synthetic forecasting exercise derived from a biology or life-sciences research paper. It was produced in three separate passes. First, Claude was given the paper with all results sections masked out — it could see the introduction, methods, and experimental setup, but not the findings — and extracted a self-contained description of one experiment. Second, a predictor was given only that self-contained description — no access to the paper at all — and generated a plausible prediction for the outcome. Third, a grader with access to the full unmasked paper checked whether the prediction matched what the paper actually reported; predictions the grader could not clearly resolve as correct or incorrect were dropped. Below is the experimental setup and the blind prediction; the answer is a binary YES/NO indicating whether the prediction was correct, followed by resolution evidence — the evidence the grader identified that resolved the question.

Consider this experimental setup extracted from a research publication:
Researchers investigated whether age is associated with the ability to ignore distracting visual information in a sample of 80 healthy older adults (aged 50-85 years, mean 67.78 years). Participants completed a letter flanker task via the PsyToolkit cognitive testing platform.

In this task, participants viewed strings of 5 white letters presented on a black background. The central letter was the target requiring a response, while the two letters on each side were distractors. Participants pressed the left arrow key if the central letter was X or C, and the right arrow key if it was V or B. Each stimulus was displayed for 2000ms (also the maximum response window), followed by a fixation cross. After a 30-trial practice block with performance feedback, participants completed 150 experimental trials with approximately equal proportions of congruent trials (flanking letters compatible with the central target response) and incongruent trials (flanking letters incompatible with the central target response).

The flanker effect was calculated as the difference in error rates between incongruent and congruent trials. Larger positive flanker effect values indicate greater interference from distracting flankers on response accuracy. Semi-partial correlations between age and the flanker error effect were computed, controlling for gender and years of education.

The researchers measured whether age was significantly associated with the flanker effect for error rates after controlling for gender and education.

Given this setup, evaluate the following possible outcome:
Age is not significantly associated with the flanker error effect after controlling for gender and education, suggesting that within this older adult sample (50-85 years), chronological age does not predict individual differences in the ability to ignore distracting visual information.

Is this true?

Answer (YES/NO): YES